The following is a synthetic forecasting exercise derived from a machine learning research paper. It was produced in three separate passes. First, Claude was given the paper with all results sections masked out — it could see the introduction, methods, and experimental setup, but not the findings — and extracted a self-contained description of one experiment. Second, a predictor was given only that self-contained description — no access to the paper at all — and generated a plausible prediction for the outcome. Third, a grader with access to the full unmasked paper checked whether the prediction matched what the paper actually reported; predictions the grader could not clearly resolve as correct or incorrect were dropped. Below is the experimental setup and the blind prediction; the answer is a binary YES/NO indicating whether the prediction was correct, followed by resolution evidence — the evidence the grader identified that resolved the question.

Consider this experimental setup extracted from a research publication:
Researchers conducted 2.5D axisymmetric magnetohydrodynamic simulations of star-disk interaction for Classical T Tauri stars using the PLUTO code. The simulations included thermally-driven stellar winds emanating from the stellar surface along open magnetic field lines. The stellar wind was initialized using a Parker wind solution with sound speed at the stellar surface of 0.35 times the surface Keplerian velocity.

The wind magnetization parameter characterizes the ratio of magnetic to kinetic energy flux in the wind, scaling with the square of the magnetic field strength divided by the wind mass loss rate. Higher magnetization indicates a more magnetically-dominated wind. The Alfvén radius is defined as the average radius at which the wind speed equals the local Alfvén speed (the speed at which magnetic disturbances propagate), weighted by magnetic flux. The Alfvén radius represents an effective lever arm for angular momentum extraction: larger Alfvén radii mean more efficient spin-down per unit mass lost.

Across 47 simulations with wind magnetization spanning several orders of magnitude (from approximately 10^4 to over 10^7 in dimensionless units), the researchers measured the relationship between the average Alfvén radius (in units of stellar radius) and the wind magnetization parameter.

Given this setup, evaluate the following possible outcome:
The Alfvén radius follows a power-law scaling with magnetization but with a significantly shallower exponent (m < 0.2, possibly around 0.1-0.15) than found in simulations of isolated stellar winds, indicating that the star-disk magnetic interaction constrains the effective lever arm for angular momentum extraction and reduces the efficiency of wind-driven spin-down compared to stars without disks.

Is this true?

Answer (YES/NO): NO